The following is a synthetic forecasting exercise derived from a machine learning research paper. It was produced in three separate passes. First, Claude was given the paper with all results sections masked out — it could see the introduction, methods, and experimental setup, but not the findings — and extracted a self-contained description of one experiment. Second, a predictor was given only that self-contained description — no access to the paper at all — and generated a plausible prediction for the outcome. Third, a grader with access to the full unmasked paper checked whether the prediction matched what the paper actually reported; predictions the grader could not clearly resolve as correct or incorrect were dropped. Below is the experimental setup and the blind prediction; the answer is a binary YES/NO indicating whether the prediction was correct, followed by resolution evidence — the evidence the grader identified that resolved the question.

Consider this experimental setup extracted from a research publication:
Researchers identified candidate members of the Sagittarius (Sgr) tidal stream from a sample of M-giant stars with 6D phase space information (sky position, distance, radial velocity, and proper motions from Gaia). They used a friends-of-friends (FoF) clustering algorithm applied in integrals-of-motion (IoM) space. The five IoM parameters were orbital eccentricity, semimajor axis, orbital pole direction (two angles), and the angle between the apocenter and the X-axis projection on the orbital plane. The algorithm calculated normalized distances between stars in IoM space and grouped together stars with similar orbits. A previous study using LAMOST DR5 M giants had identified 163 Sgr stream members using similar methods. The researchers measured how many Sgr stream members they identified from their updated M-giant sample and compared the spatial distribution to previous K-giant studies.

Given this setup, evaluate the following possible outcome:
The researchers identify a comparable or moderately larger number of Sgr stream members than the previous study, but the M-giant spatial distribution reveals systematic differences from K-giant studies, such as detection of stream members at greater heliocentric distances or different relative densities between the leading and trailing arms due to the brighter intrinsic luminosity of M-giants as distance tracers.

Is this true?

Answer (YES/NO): NO